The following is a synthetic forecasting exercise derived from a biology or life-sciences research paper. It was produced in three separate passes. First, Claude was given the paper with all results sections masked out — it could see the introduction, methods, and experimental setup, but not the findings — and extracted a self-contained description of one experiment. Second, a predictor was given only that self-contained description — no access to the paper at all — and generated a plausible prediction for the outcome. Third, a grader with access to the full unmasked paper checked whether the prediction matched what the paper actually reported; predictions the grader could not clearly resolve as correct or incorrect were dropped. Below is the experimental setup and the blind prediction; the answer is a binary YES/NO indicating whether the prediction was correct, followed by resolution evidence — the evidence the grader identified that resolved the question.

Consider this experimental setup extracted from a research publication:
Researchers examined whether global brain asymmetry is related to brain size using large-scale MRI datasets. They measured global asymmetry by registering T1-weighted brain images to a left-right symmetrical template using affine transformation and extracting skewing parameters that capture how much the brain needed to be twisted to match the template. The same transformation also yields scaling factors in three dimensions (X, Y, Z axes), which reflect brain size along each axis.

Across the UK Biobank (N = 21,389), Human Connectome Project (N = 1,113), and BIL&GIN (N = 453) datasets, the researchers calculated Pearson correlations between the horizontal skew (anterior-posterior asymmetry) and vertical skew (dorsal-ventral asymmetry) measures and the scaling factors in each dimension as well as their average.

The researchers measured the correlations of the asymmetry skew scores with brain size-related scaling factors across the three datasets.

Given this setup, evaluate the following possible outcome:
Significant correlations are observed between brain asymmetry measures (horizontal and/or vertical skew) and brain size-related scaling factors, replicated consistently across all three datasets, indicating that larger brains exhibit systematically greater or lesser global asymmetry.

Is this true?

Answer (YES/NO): NO